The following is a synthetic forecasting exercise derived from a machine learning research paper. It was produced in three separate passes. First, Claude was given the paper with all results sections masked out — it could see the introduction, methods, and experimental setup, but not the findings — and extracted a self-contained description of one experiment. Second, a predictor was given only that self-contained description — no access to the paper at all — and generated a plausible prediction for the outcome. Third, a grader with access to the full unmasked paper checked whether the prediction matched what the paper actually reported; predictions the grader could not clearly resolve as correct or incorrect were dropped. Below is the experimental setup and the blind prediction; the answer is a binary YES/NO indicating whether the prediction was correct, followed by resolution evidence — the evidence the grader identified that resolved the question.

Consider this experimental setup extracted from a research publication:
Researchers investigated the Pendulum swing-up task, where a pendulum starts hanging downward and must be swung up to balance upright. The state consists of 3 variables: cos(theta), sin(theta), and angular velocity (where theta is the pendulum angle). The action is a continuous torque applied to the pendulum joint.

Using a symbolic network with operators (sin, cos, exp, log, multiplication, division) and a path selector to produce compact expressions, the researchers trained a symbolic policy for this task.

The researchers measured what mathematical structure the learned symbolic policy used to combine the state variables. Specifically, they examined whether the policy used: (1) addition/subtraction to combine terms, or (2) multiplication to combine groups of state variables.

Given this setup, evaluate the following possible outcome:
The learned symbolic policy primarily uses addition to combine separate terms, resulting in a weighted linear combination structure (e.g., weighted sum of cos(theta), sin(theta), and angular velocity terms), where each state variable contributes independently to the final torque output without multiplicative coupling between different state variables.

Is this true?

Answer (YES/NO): NO